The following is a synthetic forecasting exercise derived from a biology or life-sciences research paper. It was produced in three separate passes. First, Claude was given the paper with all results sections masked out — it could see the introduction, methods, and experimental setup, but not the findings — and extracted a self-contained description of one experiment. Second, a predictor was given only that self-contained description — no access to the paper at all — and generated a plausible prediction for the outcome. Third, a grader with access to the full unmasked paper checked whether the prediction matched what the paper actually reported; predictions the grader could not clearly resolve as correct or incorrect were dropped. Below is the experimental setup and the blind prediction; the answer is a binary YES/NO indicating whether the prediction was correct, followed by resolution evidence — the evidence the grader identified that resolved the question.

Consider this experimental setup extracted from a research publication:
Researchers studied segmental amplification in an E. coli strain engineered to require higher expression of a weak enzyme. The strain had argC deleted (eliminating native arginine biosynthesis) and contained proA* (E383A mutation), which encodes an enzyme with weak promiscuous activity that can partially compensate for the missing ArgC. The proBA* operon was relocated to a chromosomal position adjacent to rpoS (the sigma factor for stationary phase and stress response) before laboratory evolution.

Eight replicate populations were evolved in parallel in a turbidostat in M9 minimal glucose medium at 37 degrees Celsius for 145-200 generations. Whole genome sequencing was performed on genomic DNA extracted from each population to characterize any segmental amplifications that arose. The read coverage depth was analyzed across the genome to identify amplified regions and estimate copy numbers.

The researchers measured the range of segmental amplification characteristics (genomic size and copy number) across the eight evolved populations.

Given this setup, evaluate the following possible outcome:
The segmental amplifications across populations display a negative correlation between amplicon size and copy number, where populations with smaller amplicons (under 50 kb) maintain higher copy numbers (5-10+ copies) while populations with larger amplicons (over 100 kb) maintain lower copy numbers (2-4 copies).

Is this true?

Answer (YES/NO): NO